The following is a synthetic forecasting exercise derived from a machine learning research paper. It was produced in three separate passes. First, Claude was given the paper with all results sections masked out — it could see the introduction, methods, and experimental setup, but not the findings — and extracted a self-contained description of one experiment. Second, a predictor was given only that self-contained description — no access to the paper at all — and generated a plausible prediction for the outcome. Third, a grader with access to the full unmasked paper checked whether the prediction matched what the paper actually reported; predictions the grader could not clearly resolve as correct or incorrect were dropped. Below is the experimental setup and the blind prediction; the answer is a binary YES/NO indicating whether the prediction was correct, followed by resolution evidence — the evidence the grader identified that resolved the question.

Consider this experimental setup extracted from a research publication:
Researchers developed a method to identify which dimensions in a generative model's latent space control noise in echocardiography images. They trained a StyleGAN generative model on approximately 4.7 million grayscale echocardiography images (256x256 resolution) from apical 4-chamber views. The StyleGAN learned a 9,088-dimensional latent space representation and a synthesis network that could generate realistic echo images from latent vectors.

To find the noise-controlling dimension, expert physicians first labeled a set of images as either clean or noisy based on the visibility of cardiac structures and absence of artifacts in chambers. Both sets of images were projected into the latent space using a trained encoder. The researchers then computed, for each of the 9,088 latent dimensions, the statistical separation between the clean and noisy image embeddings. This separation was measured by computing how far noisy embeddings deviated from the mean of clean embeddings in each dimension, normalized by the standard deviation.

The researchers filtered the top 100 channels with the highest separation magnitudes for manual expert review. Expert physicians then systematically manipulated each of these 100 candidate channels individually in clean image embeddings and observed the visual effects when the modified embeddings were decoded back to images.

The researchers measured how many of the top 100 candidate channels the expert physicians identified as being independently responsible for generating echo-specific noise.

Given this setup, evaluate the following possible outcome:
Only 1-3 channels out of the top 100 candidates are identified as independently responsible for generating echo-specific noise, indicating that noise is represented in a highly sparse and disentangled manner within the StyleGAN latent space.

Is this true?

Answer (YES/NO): YES